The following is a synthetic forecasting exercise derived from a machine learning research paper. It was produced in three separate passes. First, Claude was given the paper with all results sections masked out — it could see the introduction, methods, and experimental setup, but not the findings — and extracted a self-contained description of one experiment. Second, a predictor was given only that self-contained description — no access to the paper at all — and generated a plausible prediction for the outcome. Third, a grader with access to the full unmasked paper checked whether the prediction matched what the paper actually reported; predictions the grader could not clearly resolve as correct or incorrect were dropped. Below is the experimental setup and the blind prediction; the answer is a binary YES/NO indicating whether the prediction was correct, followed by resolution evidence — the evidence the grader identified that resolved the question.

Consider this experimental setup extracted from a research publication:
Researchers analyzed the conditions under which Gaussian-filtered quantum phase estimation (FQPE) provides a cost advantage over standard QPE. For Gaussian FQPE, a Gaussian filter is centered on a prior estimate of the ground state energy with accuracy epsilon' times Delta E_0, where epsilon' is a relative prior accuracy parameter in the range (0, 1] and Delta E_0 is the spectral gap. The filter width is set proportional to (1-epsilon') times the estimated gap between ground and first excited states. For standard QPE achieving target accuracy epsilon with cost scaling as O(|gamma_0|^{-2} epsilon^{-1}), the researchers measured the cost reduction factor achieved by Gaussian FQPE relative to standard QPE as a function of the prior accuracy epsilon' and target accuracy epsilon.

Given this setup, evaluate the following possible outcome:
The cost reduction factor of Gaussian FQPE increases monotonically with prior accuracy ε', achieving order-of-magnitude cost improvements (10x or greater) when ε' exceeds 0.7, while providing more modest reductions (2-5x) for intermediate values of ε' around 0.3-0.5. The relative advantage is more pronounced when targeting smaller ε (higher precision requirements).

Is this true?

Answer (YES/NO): NO